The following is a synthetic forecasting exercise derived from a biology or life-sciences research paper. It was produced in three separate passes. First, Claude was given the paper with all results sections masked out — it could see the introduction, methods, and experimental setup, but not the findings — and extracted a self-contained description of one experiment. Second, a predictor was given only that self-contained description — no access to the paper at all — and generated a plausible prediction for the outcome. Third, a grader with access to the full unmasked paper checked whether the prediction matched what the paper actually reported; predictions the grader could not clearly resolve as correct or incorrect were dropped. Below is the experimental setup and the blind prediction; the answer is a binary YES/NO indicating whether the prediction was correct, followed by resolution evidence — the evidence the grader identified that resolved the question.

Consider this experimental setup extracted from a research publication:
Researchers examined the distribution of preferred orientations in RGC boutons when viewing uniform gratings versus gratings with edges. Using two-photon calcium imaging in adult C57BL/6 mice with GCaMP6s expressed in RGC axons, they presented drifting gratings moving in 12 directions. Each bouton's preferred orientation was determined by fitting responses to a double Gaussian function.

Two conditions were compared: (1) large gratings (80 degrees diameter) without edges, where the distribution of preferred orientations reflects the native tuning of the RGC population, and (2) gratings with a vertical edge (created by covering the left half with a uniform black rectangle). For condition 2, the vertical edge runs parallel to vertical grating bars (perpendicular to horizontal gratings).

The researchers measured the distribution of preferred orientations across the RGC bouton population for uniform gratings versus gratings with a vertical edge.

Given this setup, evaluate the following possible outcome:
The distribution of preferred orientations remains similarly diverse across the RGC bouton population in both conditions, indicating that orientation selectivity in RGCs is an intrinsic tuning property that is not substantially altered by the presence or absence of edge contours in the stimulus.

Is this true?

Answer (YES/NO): NO